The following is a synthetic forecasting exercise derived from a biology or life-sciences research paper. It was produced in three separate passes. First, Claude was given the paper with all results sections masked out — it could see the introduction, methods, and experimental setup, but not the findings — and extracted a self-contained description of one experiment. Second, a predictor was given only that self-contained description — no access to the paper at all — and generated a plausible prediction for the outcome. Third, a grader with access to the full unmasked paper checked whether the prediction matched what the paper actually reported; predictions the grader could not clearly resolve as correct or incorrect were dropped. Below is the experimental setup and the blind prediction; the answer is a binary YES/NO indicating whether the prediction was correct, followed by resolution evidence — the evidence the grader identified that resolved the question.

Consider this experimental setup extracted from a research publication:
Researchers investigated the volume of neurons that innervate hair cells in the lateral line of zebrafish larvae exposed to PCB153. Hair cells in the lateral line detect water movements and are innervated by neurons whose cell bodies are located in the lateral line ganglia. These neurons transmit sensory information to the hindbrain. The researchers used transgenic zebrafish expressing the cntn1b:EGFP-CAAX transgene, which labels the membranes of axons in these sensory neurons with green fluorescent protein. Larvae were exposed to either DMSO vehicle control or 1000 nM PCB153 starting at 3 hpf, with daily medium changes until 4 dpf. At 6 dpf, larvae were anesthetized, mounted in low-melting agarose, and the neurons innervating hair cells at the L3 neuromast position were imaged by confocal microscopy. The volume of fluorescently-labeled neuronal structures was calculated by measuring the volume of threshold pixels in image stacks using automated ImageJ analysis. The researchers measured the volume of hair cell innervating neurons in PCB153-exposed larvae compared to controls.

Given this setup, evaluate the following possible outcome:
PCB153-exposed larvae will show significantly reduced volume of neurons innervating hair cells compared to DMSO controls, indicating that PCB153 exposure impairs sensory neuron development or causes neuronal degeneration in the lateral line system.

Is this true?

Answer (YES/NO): NO